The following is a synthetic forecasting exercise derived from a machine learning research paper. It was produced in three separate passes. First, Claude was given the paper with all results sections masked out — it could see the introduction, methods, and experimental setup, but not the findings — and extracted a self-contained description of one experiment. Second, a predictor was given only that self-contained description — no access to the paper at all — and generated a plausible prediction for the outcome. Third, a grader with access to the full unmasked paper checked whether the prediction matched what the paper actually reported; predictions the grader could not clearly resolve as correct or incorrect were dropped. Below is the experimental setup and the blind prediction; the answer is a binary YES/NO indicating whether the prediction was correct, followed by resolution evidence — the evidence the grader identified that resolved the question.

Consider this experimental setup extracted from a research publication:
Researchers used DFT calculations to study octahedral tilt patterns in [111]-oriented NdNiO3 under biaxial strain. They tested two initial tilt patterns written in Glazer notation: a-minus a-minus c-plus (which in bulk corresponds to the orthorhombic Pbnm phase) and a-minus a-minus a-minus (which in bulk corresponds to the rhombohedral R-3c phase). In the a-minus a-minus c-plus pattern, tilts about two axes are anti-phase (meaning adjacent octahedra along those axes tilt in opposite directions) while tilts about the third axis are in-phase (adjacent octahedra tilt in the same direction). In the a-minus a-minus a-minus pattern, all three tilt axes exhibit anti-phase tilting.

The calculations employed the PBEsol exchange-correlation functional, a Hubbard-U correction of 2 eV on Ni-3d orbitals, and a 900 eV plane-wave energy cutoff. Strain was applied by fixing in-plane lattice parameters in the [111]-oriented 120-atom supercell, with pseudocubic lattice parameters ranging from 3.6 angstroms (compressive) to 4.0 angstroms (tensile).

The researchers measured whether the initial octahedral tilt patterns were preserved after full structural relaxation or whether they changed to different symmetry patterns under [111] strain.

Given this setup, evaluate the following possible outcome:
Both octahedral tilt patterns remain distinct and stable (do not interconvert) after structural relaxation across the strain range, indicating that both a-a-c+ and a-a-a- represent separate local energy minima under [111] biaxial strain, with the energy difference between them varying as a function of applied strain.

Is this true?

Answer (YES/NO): NO